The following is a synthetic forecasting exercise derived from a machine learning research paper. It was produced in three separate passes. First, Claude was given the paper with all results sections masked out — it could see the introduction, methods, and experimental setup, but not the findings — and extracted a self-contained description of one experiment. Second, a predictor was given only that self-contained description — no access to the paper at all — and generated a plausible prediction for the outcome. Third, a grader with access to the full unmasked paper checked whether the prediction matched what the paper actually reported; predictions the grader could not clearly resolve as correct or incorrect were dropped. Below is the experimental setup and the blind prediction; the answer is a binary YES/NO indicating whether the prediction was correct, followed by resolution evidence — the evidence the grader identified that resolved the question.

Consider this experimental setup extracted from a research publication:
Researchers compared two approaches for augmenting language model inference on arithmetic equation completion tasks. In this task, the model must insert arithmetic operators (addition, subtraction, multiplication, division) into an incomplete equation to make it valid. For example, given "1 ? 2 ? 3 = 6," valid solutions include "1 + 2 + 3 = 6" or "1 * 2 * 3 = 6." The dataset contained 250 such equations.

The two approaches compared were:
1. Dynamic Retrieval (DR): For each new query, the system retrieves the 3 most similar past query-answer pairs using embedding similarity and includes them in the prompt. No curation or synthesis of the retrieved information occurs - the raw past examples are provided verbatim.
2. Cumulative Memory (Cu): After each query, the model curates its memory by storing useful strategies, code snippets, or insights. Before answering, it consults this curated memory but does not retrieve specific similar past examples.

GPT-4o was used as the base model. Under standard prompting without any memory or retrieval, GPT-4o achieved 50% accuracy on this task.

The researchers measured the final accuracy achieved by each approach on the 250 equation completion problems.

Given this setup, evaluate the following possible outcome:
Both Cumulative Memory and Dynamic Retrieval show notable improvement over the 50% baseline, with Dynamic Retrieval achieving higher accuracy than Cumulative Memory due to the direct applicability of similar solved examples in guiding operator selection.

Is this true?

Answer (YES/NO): NO